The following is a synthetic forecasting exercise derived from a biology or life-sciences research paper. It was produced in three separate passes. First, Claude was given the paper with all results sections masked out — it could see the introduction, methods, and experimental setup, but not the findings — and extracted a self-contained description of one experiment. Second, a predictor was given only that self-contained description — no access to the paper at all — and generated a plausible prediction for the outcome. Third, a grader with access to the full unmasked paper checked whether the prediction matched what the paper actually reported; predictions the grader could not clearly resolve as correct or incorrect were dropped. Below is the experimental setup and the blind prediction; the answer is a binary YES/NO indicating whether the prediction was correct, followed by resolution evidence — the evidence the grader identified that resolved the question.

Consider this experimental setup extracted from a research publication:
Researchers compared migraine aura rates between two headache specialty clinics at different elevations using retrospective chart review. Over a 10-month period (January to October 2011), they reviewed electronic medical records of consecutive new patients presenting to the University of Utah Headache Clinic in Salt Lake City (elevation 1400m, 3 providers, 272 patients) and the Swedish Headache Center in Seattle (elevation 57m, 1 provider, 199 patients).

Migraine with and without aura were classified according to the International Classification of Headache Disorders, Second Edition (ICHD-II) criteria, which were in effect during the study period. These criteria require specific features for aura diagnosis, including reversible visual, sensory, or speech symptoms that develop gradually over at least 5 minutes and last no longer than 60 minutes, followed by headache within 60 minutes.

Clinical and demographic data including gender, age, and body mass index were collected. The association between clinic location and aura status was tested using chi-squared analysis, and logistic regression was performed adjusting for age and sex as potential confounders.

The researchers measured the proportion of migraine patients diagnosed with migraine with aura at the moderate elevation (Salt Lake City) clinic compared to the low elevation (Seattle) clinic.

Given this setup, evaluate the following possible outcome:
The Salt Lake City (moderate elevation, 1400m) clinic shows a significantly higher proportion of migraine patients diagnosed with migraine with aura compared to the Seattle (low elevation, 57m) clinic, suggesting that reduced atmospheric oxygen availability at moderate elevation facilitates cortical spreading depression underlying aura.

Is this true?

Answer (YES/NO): YES